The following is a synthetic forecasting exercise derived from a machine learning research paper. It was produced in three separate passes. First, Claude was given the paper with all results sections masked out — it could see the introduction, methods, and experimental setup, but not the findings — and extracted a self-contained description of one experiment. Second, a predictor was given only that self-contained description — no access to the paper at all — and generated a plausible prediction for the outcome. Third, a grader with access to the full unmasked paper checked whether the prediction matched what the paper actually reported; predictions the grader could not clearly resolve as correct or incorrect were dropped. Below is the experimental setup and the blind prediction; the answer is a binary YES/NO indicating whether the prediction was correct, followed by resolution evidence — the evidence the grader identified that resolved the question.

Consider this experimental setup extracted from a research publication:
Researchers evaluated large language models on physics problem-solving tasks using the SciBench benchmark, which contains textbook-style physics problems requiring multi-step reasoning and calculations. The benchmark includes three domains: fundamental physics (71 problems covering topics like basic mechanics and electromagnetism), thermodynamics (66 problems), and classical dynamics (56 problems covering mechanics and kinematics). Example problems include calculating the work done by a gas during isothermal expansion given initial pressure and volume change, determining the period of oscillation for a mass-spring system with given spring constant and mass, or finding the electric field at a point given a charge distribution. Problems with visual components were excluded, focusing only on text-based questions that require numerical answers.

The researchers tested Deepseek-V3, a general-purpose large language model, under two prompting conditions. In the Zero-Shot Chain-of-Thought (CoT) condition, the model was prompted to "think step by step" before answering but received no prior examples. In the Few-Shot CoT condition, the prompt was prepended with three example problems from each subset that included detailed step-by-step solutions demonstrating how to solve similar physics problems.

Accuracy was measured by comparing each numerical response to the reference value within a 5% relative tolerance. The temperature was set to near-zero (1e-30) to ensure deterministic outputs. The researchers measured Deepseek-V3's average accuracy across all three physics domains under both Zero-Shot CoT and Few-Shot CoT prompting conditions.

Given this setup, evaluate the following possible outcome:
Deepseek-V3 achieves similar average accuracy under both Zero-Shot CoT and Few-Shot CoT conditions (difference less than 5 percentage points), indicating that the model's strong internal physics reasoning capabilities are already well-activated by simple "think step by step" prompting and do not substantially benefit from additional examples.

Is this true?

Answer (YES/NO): NO